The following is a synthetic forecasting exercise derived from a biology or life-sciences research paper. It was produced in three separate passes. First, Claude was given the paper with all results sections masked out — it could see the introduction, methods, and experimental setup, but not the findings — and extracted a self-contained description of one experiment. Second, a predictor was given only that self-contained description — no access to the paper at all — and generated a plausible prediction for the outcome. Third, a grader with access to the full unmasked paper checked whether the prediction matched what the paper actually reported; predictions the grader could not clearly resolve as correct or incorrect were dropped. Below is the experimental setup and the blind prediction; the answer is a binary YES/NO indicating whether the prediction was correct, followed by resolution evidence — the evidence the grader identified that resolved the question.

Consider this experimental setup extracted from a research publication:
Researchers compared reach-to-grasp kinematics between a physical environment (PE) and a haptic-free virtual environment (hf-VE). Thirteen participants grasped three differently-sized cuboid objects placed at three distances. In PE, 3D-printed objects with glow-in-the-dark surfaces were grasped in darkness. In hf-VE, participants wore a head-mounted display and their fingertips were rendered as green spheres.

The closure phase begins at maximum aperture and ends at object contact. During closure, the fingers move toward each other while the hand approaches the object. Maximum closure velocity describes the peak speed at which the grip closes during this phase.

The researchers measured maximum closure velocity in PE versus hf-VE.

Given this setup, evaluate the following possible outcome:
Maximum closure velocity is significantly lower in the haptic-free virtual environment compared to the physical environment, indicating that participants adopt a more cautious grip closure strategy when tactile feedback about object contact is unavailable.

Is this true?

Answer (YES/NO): NO